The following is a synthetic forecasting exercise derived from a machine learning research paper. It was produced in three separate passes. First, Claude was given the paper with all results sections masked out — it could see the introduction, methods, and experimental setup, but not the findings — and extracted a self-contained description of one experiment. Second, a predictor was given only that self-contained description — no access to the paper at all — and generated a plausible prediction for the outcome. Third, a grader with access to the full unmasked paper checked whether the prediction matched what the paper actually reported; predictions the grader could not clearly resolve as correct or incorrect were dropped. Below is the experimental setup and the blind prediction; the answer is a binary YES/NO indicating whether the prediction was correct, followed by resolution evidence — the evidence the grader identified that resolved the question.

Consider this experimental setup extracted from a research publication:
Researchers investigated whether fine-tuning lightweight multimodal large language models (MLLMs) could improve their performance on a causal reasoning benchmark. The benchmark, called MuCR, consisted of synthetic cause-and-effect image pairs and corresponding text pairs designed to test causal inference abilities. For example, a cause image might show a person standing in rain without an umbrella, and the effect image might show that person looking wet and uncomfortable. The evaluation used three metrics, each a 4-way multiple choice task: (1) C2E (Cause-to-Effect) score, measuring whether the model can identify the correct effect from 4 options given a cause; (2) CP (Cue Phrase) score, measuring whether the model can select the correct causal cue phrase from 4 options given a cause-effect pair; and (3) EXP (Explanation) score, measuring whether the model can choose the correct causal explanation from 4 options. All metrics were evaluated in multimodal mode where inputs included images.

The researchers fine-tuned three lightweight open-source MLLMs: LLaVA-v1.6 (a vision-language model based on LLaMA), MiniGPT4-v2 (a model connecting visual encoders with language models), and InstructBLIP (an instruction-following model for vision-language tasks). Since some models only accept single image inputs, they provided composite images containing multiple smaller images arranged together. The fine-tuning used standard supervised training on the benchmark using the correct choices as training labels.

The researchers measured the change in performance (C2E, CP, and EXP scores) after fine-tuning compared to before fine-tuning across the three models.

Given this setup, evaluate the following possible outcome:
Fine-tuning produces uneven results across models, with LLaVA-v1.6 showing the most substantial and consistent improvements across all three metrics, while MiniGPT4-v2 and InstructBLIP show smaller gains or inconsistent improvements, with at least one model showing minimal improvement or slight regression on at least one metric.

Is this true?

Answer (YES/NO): NO